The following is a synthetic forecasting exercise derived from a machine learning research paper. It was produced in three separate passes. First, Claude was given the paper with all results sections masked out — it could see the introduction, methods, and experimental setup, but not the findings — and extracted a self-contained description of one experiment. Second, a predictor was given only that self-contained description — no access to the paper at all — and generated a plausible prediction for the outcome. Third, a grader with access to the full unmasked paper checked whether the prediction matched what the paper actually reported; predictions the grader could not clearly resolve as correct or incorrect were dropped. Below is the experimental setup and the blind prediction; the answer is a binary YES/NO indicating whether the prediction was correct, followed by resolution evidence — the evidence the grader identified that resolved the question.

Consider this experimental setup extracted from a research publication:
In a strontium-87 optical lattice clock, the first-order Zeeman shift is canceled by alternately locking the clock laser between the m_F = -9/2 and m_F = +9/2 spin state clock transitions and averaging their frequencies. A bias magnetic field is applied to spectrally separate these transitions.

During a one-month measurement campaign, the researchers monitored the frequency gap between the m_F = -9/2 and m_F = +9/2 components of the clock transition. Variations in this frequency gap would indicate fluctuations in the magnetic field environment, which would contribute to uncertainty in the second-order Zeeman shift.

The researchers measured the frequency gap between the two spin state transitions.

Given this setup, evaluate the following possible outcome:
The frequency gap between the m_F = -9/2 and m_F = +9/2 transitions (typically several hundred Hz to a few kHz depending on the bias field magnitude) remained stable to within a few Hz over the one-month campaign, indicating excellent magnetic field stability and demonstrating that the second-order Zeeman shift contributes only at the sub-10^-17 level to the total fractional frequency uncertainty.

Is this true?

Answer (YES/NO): YES